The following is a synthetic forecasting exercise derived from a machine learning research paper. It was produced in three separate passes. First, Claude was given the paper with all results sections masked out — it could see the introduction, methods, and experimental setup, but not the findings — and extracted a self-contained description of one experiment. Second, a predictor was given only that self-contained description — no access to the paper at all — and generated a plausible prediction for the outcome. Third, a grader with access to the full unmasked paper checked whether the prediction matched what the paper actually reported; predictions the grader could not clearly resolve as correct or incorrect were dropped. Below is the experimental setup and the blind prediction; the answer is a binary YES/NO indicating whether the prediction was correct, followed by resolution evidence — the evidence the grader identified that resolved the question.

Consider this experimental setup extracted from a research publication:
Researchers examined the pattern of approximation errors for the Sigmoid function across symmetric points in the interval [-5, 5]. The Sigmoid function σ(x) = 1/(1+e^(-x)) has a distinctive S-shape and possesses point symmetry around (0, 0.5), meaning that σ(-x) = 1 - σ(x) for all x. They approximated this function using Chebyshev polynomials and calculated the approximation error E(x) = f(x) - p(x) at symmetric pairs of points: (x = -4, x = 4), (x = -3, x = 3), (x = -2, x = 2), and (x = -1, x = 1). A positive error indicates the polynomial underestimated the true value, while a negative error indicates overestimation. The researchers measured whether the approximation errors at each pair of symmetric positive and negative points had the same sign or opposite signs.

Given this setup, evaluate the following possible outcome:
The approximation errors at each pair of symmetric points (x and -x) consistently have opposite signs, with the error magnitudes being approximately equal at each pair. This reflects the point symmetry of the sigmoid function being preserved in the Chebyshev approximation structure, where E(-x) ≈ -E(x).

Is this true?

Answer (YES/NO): YES